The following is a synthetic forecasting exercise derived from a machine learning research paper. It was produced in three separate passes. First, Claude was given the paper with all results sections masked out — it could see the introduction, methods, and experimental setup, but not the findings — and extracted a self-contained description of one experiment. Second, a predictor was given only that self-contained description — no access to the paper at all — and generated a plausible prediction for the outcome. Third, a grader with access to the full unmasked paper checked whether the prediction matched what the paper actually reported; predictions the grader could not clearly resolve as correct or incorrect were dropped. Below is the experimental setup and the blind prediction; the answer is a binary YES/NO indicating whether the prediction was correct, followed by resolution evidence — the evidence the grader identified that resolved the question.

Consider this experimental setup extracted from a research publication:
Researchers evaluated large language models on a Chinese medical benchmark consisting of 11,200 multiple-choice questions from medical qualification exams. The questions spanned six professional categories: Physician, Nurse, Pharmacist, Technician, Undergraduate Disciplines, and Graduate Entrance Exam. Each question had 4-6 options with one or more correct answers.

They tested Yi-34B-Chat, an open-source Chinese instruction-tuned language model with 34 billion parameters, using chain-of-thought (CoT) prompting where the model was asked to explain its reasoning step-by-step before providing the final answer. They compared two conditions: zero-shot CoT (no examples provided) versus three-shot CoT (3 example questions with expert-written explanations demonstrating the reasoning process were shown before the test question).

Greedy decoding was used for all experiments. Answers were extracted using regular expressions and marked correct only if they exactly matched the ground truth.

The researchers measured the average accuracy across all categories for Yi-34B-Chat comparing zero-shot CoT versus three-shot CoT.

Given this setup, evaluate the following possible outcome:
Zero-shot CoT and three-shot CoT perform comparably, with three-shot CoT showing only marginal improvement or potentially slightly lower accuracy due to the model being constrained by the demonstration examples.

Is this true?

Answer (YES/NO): NO